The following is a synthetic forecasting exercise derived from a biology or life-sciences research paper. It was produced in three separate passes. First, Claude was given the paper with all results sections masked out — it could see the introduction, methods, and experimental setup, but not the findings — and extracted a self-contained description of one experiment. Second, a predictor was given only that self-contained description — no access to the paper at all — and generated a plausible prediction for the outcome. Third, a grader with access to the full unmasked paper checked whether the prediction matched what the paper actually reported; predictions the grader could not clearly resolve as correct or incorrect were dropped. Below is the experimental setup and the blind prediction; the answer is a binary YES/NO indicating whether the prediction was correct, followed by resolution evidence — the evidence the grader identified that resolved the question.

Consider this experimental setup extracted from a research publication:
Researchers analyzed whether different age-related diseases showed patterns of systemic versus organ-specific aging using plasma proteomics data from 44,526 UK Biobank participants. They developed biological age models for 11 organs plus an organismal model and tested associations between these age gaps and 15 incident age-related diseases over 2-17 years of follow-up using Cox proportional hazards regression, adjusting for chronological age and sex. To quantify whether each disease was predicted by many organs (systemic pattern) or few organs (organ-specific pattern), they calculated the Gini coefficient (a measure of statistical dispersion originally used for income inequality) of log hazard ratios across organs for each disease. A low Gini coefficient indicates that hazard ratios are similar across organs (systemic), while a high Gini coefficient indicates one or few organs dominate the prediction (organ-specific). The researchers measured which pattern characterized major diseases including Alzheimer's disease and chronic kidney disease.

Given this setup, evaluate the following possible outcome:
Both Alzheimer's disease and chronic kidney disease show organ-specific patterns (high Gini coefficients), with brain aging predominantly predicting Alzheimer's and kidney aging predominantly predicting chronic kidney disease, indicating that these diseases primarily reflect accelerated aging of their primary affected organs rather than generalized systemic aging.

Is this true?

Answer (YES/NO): NO